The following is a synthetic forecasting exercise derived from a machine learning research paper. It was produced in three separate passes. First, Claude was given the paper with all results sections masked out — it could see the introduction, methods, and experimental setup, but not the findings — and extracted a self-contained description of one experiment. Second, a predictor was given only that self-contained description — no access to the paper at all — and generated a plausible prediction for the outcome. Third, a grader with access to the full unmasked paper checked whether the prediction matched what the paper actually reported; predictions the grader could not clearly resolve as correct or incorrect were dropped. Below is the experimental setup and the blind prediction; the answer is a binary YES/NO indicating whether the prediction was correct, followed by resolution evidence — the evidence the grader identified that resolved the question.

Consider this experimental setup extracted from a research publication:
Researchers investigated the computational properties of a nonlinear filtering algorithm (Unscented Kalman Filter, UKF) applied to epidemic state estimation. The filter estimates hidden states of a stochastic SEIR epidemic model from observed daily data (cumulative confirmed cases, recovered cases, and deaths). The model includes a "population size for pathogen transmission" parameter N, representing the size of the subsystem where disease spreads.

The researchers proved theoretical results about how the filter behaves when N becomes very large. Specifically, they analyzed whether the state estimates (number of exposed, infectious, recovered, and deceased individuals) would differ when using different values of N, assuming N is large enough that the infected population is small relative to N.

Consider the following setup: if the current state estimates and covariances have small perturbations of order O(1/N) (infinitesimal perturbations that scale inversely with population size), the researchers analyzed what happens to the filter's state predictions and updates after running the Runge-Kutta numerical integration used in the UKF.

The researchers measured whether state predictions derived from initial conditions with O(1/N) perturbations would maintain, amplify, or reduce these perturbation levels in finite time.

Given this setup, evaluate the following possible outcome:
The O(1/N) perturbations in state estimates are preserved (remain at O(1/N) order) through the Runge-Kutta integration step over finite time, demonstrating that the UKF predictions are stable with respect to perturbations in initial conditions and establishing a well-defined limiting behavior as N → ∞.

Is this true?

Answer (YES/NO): YES